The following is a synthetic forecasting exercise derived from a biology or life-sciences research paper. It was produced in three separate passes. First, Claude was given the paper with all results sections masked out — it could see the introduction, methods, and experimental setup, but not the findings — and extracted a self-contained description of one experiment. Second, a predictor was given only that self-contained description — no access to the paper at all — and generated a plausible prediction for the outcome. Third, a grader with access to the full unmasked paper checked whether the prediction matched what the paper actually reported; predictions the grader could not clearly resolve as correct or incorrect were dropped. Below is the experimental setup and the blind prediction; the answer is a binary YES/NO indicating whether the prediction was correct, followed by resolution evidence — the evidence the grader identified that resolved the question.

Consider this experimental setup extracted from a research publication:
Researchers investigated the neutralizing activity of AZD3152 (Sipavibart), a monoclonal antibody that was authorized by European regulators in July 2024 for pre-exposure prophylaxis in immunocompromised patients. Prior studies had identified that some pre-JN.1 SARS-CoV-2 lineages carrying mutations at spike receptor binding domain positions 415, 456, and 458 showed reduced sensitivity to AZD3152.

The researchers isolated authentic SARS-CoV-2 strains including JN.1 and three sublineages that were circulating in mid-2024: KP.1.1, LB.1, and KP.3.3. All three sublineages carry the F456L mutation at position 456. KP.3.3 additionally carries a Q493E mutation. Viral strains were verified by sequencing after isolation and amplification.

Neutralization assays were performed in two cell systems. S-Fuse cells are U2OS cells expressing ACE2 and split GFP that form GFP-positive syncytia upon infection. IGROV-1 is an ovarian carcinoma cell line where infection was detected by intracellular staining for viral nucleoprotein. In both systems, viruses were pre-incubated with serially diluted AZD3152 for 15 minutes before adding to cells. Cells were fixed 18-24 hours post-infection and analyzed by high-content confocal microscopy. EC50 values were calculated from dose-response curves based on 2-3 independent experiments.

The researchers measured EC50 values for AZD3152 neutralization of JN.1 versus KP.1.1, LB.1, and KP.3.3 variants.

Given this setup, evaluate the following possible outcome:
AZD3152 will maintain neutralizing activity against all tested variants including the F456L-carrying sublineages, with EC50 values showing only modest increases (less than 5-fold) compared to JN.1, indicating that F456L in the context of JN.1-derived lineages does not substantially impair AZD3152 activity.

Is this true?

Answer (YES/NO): NO